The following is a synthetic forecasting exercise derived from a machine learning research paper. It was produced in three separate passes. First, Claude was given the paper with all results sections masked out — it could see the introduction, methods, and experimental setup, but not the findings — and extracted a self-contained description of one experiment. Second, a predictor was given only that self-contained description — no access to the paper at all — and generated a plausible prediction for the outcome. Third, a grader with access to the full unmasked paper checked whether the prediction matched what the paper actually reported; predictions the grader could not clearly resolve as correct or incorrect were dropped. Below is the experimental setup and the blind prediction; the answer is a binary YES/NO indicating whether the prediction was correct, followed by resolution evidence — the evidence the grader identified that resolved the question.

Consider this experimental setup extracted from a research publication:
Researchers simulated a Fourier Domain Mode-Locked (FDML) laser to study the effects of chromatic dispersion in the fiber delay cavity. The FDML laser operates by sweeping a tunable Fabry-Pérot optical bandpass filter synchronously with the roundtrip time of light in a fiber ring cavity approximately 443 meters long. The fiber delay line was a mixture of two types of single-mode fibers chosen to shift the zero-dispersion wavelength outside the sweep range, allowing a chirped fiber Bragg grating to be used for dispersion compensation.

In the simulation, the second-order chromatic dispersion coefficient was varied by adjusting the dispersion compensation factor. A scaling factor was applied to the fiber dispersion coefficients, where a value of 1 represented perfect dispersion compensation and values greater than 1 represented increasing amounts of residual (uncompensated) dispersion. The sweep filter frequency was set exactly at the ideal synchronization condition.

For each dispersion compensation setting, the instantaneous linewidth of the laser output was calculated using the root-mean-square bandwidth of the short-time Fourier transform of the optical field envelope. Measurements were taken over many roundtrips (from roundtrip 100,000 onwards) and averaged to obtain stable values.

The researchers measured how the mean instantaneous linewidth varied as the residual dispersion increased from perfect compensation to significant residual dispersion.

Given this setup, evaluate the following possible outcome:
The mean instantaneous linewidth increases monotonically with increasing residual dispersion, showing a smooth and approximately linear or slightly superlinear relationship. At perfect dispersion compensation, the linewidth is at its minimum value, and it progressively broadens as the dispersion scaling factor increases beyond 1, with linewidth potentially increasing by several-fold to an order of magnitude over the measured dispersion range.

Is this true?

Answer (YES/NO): NO